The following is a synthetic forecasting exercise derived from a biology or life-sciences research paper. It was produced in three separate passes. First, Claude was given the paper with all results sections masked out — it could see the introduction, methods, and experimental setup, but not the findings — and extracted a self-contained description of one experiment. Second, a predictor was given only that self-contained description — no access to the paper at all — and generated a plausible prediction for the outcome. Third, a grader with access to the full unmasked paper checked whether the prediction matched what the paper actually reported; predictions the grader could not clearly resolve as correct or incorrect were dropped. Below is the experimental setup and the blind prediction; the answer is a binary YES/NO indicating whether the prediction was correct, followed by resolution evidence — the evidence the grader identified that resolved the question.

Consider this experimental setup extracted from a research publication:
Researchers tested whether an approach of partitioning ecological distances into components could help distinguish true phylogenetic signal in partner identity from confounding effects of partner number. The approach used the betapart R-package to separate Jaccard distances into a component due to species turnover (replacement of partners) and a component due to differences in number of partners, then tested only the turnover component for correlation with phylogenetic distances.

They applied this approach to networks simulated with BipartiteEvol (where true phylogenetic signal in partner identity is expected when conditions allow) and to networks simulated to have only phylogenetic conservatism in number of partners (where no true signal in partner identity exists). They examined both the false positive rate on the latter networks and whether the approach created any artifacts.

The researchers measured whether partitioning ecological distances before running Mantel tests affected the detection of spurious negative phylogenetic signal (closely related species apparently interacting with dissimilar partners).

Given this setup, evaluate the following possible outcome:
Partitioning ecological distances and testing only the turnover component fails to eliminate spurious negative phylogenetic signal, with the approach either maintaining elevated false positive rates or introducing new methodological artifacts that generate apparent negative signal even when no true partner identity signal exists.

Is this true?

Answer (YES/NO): YES